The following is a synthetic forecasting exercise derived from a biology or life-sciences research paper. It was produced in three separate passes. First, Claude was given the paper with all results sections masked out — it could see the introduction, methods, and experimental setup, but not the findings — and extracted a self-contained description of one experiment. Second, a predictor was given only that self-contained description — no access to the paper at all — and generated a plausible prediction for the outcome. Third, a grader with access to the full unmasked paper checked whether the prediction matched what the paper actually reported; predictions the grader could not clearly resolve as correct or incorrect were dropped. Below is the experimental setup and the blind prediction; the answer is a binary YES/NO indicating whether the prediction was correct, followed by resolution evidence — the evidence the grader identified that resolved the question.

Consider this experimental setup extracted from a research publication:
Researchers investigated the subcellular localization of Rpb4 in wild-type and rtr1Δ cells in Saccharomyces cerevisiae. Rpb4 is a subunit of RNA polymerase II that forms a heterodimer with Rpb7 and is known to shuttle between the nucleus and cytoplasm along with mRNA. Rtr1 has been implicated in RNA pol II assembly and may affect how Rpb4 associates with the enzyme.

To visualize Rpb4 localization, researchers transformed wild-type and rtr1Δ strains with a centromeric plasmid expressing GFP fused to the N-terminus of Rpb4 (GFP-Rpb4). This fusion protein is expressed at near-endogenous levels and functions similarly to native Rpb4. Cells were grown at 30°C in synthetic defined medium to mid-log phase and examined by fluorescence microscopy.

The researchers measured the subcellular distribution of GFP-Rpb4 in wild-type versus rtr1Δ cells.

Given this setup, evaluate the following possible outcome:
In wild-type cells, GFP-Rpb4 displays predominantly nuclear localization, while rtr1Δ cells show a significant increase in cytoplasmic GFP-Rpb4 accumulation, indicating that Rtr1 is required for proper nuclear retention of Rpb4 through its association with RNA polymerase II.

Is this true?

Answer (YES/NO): YES